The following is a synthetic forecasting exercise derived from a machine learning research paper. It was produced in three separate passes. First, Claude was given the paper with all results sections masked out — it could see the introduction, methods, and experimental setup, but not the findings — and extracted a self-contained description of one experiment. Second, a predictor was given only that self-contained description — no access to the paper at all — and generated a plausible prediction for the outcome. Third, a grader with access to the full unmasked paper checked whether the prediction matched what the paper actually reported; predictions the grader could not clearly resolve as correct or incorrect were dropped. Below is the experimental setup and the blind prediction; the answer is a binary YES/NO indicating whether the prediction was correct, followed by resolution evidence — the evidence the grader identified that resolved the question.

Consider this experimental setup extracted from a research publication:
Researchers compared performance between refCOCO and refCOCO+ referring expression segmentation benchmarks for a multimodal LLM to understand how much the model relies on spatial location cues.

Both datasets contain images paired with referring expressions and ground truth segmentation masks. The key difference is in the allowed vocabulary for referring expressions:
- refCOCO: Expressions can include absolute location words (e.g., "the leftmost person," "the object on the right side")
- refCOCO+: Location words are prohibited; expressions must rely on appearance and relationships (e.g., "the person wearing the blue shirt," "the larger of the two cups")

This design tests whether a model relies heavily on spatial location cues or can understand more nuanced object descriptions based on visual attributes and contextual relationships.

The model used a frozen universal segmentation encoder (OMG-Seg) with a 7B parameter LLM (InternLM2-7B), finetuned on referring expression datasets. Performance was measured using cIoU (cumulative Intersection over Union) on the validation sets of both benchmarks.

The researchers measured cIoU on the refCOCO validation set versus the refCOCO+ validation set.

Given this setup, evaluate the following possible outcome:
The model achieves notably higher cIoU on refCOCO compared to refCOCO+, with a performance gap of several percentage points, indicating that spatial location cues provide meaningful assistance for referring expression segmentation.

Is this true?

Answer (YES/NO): YES